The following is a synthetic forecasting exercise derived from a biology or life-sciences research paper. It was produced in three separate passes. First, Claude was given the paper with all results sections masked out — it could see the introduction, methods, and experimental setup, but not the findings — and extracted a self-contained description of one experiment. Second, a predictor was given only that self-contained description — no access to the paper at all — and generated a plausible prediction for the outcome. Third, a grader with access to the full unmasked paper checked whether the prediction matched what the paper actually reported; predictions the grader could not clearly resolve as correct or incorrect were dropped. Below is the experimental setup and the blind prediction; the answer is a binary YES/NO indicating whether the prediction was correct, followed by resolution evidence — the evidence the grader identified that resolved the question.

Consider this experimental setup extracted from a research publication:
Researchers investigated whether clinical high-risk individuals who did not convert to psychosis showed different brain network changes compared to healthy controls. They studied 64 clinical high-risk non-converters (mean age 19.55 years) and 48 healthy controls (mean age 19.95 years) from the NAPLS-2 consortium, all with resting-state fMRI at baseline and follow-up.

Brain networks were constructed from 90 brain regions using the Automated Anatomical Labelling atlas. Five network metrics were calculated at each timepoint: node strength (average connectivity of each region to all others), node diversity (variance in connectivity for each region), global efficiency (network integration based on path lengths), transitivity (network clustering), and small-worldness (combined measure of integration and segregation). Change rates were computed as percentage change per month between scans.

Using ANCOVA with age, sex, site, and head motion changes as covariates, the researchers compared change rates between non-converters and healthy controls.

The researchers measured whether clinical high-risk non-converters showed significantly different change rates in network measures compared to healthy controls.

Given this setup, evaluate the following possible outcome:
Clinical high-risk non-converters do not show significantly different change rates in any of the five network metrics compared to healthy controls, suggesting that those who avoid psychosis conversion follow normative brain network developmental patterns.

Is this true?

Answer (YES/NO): YES